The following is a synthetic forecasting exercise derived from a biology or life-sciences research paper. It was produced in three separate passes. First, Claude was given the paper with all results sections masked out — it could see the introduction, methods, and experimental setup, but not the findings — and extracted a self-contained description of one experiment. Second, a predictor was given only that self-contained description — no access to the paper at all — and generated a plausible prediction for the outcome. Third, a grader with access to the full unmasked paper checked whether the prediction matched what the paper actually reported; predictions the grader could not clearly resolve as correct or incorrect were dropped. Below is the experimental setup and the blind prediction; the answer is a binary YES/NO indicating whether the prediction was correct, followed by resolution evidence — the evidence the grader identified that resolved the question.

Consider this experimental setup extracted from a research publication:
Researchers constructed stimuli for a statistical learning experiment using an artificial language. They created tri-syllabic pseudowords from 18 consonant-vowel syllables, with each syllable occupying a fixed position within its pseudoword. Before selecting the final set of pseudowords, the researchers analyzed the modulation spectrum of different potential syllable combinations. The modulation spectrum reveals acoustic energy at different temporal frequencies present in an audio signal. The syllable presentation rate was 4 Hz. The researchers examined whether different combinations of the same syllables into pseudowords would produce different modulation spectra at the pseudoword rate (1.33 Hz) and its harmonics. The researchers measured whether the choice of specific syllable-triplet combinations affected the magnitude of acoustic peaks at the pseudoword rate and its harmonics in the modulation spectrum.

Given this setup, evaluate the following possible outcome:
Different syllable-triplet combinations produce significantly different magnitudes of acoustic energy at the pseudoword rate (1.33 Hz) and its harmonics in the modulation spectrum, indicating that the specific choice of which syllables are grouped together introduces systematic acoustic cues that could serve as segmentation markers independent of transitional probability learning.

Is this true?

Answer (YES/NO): YES